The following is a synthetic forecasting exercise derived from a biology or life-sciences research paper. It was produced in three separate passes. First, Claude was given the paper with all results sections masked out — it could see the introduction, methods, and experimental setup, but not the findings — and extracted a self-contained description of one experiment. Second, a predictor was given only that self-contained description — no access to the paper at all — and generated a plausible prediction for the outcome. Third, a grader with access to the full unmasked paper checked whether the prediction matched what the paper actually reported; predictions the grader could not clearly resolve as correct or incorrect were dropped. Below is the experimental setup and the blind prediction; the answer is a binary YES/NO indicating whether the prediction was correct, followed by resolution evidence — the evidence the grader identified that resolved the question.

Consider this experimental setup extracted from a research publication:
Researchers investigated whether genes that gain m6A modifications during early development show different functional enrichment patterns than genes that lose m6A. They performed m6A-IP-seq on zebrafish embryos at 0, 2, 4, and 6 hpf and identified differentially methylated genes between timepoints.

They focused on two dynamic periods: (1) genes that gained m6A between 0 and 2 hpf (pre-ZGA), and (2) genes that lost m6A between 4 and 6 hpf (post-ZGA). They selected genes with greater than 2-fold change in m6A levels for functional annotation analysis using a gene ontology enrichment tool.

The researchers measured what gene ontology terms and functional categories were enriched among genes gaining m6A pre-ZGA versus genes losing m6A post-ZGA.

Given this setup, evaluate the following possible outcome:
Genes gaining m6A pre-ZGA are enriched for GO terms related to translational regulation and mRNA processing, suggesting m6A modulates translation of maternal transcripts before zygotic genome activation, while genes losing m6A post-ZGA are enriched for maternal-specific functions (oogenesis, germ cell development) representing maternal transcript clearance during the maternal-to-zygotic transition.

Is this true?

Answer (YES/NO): NO